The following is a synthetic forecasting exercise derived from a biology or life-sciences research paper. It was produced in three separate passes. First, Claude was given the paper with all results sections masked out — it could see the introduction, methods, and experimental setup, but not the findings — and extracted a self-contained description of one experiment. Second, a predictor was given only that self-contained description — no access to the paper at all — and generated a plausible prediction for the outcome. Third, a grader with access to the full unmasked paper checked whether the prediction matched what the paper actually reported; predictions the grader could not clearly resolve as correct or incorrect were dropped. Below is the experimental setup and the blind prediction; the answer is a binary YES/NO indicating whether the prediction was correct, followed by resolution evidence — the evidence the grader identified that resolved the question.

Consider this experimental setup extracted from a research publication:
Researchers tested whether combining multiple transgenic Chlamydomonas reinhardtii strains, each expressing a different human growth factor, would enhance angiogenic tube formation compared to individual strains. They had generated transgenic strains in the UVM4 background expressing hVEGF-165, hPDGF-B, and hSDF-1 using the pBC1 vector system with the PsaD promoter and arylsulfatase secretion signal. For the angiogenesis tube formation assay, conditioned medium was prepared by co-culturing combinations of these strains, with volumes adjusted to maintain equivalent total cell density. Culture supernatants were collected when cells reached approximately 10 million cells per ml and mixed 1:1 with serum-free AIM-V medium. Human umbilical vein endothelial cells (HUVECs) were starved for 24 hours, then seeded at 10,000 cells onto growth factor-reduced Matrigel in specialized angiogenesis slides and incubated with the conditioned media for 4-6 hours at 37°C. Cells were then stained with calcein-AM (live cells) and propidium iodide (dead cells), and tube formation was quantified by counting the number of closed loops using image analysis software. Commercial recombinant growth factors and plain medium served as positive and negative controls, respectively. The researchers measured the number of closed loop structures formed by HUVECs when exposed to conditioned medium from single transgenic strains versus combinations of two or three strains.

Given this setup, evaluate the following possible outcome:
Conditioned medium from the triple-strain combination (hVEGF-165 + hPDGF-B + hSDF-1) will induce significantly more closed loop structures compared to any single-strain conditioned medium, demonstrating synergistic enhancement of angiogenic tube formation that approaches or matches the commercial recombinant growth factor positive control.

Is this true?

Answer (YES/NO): YES